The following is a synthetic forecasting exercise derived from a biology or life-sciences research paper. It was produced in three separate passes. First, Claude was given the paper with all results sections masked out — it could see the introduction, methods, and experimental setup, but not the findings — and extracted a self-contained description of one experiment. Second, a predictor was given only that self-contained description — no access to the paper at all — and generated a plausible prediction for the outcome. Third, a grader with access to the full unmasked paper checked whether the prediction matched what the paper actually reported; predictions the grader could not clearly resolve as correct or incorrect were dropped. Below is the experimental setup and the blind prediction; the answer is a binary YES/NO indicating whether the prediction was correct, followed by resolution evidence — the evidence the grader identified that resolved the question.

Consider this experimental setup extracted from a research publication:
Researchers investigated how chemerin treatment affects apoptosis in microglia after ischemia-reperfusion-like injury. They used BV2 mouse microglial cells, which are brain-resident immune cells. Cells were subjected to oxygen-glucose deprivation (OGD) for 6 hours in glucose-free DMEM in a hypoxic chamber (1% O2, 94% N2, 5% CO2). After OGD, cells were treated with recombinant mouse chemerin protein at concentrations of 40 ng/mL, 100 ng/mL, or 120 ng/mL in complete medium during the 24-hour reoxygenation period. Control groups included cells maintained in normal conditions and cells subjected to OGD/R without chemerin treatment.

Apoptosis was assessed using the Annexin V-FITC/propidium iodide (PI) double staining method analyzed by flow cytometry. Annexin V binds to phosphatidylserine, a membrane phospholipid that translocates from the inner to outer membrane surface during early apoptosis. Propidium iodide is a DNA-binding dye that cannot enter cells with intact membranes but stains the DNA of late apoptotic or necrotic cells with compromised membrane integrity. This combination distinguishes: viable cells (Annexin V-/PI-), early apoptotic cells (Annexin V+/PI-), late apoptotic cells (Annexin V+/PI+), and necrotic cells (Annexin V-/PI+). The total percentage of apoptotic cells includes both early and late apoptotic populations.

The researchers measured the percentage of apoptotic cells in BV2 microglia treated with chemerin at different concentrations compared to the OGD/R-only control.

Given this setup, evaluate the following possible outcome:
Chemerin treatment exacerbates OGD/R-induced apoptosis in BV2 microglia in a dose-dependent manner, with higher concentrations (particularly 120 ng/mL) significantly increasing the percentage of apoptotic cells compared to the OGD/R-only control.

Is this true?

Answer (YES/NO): NO